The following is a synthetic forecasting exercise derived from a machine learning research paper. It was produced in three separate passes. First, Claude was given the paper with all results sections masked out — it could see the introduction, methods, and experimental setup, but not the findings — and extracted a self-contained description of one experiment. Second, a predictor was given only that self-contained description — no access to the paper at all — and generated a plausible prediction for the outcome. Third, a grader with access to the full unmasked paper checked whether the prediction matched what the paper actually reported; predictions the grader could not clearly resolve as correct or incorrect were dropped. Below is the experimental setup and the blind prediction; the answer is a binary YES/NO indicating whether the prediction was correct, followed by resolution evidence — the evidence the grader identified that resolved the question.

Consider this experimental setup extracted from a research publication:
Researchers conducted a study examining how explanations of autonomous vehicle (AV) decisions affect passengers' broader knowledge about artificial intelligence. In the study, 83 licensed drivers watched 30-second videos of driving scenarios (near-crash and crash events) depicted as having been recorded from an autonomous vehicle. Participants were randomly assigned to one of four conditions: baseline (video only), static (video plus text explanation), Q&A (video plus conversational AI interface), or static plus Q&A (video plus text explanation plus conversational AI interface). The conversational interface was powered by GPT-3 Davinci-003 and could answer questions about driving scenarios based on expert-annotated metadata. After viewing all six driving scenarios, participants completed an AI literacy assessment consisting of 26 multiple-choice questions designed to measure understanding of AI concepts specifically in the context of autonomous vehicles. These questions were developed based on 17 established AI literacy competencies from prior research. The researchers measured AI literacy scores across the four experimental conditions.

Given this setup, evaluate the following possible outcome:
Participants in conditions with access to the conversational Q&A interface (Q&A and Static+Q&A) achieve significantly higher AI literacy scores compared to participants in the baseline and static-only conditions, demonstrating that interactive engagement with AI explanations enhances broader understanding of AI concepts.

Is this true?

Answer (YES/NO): NO